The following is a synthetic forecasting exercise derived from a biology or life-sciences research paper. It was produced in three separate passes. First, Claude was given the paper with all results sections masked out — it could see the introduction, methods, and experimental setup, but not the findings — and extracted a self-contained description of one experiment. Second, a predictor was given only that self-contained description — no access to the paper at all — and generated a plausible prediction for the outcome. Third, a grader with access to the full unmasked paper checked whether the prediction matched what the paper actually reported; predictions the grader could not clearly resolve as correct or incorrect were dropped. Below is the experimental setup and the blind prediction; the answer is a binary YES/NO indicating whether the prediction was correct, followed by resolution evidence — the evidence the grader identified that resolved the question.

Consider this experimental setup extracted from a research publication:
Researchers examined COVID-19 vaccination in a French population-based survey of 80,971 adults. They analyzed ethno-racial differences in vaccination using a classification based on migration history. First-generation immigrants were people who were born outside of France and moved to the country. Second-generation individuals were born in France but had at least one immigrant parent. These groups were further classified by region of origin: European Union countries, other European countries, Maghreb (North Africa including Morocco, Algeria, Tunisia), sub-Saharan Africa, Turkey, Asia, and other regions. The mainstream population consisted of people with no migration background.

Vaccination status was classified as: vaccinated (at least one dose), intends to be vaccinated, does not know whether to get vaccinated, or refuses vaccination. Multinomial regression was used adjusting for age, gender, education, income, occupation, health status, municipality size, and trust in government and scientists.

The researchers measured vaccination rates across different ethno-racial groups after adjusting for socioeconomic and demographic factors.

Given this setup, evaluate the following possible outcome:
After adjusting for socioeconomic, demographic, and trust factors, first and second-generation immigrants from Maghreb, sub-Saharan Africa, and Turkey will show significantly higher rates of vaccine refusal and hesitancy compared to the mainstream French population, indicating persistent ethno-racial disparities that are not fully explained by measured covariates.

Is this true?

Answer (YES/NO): YES